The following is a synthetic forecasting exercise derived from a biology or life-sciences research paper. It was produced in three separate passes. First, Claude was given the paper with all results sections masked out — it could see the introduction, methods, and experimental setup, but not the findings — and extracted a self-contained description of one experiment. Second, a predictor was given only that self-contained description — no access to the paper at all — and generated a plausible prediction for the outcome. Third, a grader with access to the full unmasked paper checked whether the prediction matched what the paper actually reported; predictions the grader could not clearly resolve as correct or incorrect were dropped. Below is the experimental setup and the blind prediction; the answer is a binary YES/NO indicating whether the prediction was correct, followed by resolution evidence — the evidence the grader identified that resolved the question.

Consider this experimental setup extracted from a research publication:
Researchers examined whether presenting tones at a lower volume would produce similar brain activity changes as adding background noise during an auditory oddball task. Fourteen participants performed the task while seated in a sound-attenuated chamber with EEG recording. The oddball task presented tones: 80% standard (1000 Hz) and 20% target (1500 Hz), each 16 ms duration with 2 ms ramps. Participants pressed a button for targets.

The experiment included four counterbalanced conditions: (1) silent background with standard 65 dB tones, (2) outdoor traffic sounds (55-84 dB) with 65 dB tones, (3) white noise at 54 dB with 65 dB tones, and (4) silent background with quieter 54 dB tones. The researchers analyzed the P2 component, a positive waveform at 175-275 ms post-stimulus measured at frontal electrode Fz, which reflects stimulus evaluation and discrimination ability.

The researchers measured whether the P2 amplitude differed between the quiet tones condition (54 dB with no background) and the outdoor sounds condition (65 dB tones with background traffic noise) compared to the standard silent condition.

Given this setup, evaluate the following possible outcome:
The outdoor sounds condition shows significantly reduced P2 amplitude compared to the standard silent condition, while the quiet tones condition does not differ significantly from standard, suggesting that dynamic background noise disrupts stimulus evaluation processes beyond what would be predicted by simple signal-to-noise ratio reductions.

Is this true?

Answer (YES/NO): YES